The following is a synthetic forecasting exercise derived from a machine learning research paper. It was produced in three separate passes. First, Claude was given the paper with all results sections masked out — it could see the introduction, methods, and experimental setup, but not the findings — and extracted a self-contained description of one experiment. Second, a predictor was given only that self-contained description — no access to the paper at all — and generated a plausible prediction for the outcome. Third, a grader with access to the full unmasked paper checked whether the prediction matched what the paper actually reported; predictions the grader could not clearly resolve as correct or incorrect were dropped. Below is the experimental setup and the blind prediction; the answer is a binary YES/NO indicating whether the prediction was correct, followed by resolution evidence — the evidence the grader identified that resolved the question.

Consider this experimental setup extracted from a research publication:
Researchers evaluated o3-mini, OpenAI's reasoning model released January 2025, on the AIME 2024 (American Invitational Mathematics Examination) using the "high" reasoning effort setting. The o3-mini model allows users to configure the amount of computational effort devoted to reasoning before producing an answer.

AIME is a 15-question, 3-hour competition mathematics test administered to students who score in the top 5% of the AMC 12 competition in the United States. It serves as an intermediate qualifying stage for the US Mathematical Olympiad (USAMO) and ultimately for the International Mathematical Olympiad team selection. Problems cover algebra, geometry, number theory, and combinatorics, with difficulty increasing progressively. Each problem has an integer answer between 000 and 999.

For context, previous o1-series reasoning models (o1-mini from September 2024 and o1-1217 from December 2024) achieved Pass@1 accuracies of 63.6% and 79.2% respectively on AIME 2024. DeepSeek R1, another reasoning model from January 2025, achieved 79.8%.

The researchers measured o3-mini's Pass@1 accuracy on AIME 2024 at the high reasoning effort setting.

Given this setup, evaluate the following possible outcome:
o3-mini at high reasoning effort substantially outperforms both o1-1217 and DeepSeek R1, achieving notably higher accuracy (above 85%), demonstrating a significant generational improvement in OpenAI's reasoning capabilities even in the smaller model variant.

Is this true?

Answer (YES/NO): YES